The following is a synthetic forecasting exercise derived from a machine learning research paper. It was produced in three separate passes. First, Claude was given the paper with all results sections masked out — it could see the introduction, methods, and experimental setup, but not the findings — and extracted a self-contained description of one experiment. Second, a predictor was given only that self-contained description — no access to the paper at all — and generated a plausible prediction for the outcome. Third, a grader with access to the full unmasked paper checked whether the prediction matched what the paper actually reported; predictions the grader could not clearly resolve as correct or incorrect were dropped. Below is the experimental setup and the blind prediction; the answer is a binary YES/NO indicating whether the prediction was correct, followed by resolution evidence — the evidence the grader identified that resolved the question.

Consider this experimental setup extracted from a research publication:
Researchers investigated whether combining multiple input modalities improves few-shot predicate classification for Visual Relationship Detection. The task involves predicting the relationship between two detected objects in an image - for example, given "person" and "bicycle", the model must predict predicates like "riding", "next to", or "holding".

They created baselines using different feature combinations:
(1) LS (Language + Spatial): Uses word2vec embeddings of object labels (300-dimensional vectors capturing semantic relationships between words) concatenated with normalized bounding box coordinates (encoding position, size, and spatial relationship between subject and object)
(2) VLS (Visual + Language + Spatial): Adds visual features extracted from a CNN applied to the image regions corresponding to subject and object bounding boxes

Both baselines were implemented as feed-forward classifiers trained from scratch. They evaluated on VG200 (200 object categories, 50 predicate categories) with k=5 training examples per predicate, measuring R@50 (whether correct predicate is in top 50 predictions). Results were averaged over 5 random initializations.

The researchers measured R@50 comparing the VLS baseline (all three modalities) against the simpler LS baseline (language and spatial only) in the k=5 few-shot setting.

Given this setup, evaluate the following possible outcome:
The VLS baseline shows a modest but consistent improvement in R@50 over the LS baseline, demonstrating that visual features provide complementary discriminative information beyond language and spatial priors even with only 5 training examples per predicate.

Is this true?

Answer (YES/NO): NO